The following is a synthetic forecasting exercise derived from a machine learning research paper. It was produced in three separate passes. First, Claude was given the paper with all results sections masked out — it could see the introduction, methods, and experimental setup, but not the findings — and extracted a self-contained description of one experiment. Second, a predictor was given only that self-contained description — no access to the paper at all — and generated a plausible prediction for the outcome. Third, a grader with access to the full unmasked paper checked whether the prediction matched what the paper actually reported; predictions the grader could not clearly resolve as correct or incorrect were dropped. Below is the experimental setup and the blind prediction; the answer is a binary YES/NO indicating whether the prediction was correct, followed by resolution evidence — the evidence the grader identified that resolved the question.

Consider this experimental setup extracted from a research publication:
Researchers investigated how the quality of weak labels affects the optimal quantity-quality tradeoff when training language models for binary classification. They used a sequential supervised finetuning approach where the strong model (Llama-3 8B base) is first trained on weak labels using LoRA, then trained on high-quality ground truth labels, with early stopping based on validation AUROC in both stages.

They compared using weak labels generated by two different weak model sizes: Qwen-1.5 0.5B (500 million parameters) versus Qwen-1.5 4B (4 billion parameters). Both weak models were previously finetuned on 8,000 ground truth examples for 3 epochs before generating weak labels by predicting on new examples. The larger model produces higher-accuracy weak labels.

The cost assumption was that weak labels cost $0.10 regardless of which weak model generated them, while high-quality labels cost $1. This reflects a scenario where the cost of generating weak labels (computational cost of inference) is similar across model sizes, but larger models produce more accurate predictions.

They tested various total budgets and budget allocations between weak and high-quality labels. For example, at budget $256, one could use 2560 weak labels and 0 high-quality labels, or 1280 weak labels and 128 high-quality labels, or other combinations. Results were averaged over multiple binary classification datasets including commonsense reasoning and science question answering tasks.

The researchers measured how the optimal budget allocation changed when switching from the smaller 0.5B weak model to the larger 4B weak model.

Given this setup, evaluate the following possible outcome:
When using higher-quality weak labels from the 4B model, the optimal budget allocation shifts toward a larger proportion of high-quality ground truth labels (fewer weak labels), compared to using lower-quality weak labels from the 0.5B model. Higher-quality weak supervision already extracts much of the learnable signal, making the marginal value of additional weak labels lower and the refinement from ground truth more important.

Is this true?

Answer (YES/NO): NO